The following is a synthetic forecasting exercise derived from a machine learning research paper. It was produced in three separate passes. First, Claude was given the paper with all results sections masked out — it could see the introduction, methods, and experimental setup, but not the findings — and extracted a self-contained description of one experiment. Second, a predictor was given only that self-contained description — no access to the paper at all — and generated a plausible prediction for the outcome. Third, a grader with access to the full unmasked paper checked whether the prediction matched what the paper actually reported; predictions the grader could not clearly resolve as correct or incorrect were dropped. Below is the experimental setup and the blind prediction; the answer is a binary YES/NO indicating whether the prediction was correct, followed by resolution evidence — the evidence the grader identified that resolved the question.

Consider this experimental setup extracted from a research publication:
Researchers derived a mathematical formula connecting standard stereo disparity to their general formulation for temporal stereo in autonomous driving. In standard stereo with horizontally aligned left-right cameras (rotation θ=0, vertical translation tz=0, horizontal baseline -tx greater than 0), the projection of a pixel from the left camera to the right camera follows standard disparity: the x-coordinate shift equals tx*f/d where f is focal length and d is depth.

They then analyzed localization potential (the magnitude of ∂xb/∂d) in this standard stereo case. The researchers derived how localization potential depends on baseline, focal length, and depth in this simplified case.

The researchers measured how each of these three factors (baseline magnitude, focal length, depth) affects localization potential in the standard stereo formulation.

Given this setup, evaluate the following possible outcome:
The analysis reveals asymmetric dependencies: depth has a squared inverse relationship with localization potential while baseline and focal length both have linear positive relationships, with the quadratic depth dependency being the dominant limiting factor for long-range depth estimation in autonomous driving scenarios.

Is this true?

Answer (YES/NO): NO